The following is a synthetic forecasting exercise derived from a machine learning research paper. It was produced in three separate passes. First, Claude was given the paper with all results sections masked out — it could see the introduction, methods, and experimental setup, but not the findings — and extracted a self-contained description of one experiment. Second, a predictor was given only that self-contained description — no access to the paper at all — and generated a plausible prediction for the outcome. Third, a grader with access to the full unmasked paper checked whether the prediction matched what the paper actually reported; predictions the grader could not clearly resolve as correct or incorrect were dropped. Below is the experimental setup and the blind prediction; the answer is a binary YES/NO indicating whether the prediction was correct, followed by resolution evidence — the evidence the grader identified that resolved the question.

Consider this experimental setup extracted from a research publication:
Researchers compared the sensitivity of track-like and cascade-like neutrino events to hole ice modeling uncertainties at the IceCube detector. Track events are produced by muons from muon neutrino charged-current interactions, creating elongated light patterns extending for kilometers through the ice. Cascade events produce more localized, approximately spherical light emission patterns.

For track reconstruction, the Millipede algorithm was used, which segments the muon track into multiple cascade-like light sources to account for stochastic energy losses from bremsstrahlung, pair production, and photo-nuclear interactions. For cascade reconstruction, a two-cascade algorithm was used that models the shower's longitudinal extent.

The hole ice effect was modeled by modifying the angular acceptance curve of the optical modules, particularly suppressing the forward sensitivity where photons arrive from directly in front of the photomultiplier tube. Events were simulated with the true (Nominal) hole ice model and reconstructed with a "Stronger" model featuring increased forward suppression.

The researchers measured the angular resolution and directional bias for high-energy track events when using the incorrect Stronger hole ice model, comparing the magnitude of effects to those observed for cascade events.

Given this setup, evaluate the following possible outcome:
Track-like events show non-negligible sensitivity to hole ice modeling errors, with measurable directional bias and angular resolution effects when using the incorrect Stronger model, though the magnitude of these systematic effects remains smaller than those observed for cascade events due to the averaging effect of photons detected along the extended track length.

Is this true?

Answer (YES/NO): NO